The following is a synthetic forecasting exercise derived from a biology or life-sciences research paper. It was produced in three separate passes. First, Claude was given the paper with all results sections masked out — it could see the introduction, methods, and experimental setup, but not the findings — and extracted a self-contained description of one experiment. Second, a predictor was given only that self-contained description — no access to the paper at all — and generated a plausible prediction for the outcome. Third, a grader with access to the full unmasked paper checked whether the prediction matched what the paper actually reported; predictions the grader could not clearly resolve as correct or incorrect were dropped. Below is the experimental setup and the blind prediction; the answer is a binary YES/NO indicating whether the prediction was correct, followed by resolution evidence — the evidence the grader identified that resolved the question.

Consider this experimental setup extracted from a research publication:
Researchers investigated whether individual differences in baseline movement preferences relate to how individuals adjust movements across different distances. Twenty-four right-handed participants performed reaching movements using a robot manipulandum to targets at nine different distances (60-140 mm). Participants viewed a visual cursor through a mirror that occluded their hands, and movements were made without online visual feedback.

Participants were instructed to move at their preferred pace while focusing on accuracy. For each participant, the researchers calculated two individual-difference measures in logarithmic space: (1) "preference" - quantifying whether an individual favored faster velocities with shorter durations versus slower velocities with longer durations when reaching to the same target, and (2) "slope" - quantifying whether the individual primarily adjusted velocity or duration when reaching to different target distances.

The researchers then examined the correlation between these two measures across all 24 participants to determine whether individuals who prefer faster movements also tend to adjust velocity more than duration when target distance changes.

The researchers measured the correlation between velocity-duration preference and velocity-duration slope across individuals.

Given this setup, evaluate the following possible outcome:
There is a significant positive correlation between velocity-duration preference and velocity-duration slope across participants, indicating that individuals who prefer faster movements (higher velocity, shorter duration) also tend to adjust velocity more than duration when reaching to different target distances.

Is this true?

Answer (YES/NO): NO